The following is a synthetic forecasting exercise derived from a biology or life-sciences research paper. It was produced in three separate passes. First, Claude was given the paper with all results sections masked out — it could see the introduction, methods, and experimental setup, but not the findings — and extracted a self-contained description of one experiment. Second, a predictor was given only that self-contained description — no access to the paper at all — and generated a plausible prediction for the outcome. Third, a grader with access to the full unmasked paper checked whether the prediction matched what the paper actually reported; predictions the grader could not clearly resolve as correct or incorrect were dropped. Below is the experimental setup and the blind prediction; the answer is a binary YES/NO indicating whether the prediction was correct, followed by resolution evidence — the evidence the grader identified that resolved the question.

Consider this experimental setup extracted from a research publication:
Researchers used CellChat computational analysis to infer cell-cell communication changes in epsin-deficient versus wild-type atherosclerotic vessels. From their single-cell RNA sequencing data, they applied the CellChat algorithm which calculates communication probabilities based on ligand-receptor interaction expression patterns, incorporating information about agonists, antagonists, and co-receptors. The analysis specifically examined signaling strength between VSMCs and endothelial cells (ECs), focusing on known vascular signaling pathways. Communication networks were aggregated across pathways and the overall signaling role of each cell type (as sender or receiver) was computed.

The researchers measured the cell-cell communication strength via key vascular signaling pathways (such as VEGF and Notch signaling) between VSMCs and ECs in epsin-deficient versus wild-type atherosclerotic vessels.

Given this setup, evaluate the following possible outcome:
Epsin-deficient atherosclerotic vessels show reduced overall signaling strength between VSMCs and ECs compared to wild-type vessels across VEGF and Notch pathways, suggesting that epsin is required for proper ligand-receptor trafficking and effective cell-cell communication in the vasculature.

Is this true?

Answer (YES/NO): NO